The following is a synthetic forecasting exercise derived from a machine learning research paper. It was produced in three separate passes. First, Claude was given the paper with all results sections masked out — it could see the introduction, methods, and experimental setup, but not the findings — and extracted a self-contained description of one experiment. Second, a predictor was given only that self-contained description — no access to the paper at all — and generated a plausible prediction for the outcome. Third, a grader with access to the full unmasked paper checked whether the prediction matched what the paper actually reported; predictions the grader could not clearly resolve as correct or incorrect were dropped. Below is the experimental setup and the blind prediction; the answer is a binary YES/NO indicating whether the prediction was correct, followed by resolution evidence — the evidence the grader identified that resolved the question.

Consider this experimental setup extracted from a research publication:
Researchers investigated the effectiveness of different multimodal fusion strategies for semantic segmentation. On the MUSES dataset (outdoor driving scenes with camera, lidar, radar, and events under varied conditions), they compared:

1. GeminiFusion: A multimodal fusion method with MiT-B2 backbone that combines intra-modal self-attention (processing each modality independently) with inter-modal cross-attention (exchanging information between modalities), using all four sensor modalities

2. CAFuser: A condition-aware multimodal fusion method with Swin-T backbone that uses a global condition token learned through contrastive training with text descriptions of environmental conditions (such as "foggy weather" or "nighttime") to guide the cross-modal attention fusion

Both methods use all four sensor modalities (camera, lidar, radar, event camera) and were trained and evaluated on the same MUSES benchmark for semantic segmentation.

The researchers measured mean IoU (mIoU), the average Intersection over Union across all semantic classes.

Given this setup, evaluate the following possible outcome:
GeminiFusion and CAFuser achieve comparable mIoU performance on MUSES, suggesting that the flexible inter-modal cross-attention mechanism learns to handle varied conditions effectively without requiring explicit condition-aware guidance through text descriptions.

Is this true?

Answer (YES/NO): NO